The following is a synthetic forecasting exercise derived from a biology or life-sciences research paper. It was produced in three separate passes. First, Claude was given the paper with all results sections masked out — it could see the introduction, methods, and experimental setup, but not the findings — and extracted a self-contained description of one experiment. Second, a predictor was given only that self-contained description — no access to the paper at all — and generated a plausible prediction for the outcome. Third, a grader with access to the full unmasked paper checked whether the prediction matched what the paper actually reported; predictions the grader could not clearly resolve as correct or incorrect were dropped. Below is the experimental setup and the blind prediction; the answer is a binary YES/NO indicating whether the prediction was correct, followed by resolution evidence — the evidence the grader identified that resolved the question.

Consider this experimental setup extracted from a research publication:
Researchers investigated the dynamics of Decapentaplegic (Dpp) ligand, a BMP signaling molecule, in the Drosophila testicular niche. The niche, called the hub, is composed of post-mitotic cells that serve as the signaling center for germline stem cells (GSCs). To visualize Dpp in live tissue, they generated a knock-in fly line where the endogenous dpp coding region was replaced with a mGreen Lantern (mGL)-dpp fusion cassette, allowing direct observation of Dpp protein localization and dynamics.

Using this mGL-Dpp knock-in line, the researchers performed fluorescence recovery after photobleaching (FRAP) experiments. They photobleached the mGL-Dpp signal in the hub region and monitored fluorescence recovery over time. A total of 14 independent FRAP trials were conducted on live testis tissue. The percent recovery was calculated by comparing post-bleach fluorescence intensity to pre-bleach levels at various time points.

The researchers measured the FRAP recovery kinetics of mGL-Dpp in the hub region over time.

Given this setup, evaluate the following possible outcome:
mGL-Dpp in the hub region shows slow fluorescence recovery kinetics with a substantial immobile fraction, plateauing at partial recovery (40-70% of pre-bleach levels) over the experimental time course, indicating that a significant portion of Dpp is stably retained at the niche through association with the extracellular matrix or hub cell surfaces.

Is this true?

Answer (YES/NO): NO